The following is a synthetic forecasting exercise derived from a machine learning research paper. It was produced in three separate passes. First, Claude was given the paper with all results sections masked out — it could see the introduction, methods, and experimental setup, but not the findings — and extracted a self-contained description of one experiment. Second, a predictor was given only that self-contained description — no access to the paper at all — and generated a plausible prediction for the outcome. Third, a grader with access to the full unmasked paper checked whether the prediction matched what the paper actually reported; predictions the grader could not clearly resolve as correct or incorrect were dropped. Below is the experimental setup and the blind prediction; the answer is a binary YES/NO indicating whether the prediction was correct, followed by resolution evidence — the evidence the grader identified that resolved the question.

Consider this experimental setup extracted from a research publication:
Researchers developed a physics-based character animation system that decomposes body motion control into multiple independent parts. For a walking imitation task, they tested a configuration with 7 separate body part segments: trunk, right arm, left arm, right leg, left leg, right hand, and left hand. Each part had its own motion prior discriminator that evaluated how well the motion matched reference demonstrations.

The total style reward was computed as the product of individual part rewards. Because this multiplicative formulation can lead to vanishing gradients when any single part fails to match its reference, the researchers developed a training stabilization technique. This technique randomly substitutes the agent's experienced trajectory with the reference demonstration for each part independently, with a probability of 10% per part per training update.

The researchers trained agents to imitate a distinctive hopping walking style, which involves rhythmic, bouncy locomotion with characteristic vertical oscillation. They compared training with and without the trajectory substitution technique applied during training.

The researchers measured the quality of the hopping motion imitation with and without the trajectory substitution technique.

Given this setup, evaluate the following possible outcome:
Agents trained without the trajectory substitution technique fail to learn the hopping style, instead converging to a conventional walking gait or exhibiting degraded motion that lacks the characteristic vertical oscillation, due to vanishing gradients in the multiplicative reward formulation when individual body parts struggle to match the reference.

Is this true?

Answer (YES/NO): YES